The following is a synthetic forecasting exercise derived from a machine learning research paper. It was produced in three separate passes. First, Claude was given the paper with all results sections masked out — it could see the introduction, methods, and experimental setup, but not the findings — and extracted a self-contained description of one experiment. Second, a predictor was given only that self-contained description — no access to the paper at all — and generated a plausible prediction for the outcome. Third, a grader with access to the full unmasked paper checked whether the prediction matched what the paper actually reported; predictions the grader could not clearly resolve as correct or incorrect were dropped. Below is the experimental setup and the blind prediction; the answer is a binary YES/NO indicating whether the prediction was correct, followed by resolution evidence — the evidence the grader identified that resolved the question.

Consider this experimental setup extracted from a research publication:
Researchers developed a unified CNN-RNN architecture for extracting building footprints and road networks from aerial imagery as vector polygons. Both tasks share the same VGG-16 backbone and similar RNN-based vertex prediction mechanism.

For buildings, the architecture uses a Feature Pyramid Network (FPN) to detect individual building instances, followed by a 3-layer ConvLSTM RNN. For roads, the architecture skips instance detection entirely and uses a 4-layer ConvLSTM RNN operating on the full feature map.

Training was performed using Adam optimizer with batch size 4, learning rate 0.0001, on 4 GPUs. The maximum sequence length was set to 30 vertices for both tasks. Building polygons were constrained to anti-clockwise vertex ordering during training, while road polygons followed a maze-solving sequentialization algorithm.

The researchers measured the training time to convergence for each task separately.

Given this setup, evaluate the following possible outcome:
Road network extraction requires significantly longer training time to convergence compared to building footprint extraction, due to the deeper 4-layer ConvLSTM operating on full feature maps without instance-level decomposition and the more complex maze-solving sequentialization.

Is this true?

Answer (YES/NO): NO